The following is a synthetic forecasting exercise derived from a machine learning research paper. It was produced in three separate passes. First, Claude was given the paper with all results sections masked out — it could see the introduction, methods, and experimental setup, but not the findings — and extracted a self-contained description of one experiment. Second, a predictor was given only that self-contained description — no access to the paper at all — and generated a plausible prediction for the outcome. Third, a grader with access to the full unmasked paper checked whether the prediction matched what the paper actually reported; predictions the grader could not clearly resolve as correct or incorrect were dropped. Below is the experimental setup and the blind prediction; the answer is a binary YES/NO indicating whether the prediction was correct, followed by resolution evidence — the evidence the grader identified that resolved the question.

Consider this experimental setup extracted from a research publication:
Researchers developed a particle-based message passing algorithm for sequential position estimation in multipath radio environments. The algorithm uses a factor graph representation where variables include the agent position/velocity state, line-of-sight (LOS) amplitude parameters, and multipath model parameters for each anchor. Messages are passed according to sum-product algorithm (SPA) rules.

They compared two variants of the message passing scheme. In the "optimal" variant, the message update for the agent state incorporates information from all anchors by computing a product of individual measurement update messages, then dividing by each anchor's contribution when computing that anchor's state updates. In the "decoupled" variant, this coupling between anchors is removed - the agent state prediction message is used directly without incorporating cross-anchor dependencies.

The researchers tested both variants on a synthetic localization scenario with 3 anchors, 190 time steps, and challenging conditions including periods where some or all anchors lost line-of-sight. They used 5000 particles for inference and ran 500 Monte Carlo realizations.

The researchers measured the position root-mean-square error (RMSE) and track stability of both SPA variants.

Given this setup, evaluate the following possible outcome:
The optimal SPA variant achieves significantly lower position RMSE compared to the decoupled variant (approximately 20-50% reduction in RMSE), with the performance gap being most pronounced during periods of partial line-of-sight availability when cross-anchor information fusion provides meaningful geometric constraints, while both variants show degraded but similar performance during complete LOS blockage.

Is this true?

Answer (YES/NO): NO